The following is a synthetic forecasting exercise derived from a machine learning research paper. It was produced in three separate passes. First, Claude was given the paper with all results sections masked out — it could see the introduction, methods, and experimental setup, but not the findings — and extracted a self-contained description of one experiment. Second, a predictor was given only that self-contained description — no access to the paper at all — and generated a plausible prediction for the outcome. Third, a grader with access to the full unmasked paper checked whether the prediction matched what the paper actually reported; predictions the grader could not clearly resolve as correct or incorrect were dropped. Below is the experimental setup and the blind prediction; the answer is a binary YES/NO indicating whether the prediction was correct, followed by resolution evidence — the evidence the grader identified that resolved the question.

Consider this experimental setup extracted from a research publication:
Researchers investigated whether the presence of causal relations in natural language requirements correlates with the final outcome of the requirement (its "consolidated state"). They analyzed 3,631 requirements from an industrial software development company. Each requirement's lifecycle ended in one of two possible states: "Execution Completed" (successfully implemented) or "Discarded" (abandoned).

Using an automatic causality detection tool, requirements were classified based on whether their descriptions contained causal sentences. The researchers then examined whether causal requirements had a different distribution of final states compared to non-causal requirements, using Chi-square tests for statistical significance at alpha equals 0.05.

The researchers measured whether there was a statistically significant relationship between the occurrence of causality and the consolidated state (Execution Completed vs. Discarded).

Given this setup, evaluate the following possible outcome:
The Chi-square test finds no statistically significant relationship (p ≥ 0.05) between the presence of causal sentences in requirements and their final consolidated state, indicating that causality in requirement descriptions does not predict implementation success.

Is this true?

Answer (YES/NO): YES